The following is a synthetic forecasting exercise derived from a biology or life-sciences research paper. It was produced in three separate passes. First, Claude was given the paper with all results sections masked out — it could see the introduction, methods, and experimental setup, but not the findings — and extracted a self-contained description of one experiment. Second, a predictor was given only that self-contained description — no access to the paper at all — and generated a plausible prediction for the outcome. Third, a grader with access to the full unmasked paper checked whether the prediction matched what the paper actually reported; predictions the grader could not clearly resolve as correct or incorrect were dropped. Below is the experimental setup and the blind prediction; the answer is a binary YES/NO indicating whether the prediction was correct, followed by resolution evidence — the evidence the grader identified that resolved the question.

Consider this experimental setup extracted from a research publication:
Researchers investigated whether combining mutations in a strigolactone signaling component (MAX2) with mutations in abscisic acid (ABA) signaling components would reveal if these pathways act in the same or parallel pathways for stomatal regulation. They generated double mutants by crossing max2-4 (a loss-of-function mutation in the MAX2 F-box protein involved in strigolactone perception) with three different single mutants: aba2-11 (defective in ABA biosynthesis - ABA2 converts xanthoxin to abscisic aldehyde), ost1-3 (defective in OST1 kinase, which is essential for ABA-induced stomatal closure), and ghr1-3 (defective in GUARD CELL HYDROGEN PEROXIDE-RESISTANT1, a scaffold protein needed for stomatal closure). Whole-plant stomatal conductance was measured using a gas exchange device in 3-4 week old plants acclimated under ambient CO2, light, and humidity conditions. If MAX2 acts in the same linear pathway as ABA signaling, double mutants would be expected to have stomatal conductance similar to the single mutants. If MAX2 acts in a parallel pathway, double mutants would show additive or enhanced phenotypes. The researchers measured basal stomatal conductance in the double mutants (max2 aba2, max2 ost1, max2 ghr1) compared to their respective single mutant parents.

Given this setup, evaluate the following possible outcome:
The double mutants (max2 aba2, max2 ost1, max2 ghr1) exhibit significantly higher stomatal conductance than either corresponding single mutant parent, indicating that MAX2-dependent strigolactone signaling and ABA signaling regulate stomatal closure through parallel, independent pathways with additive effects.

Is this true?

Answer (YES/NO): YES